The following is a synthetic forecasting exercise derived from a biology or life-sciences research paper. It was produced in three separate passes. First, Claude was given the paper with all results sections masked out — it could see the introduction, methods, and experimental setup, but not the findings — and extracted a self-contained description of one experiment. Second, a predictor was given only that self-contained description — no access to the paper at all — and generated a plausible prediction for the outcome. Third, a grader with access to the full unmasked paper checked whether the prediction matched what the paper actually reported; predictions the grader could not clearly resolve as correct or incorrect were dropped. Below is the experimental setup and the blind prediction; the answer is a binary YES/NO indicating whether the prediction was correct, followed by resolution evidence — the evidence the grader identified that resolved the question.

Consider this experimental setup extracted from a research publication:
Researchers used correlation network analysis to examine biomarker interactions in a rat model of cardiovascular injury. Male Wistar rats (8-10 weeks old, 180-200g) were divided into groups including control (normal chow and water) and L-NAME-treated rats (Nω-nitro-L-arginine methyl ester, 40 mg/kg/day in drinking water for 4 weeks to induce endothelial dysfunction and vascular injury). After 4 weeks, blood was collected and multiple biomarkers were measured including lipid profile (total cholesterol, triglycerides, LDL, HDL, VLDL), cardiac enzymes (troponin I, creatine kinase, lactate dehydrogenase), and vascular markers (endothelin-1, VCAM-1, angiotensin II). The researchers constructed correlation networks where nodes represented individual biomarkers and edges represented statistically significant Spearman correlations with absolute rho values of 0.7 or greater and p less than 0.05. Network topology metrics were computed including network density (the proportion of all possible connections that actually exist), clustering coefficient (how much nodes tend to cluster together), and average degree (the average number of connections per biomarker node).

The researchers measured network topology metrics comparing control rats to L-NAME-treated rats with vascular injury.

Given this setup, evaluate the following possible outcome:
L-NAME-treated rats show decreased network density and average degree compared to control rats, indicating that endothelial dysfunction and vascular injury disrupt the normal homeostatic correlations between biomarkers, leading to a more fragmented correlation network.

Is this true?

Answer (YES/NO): NO